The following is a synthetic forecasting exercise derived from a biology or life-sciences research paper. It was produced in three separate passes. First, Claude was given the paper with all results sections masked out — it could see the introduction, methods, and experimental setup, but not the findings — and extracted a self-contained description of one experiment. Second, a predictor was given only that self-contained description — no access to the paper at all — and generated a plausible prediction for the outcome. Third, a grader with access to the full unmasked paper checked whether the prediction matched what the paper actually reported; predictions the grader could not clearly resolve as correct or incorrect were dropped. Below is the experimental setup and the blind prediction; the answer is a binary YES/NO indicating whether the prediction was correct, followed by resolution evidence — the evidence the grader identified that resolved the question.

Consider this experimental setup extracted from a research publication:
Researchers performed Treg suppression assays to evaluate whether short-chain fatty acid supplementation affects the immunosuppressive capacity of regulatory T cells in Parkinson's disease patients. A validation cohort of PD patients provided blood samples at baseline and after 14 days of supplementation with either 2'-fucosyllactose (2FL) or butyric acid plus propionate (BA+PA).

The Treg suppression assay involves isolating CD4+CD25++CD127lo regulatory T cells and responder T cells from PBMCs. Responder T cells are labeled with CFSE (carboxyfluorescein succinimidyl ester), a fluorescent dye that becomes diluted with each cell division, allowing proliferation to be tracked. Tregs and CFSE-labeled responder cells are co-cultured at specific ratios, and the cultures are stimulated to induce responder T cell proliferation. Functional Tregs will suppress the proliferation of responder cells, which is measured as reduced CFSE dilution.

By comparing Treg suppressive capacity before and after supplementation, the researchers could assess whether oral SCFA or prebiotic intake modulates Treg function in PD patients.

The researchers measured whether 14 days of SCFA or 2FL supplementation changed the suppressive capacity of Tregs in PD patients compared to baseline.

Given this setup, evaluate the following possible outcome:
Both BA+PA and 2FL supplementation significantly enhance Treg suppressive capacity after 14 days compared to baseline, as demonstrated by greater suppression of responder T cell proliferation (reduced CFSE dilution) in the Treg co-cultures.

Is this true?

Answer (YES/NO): NO